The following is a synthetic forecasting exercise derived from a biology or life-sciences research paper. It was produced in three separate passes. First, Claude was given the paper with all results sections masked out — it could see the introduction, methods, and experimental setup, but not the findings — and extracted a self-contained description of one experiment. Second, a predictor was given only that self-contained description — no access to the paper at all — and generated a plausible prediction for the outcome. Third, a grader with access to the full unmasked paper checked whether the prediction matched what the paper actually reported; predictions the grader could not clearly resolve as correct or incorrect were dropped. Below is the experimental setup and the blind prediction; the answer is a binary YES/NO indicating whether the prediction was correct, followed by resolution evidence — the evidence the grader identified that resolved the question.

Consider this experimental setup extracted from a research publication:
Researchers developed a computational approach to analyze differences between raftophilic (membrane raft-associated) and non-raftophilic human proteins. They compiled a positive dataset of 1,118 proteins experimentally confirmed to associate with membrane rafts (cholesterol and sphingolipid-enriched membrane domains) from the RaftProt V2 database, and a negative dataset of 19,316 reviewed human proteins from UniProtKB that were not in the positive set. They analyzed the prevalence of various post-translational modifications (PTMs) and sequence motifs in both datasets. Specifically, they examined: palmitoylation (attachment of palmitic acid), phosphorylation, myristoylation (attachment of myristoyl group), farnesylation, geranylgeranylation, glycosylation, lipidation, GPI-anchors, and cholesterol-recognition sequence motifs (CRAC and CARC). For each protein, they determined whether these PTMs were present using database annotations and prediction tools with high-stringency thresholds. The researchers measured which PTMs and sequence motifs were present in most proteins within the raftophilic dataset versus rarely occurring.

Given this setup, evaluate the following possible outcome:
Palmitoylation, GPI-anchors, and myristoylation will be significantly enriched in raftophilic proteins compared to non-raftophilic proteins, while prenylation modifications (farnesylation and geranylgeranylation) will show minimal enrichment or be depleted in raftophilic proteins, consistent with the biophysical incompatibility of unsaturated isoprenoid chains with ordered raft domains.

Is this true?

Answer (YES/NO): NO